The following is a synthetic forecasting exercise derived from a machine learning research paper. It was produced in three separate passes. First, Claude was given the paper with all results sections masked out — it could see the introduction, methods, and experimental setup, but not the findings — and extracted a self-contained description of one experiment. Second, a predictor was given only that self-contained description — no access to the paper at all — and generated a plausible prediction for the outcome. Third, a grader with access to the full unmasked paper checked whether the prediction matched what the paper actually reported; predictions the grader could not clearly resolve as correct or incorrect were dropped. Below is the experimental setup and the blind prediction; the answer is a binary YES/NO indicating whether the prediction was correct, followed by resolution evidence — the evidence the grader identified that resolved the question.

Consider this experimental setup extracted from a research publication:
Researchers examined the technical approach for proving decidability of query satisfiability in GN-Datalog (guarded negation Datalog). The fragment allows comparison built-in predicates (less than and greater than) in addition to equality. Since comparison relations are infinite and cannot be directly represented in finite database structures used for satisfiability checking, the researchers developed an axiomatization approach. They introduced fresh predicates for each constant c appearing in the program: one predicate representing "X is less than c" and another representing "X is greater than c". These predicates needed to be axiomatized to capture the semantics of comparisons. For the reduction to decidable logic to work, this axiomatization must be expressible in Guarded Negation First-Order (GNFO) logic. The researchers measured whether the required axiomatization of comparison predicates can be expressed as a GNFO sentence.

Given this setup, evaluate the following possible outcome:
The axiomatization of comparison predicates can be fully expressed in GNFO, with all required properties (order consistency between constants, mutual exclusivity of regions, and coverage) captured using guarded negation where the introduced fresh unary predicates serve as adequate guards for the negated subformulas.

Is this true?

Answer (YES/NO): YES